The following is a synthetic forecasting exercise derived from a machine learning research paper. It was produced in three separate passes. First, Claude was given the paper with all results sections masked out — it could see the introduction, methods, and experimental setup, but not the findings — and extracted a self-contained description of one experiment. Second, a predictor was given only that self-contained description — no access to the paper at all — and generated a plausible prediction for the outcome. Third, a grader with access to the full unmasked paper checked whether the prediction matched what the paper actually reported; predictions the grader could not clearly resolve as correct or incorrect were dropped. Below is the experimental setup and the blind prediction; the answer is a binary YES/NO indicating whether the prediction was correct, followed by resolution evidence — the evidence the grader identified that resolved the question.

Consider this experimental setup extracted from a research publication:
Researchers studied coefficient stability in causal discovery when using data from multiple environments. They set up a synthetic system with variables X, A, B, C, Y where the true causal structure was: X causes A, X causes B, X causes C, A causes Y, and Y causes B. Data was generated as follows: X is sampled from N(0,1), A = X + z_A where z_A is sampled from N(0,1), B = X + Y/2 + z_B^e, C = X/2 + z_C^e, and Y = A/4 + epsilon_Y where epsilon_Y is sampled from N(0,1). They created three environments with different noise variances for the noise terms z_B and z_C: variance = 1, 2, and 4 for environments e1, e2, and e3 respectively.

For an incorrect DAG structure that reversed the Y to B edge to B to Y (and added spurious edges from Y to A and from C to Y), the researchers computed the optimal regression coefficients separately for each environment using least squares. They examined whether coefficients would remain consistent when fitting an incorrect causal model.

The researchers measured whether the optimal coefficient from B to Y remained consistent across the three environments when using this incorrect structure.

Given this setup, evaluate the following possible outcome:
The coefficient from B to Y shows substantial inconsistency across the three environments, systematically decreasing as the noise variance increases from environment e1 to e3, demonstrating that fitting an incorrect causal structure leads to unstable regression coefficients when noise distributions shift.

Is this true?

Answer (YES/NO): NO